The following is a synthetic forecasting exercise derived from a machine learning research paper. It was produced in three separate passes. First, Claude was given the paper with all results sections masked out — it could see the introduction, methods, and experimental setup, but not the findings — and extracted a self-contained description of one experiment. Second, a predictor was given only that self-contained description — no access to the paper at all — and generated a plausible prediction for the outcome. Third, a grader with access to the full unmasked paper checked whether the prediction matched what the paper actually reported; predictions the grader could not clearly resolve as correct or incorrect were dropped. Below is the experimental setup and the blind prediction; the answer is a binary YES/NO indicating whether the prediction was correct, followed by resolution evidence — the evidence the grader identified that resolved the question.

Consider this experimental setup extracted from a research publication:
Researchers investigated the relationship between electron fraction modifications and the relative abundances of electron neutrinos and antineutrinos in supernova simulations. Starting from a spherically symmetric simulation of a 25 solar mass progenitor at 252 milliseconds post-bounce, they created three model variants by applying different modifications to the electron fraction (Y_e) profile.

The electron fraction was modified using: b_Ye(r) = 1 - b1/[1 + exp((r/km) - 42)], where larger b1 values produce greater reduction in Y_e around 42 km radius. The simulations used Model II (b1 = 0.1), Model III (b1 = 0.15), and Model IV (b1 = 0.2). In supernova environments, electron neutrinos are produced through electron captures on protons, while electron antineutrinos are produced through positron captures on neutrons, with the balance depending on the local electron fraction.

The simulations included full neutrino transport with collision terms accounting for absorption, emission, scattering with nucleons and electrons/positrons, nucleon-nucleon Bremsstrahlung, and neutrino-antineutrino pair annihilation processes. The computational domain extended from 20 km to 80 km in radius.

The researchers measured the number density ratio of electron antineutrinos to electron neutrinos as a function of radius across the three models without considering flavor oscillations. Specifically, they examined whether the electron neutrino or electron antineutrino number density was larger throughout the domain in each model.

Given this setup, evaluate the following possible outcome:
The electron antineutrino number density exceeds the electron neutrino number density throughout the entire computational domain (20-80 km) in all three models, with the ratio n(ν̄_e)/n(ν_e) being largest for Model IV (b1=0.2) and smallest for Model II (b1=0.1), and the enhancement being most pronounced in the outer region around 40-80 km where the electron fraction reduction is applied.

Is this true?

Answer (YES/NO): NO